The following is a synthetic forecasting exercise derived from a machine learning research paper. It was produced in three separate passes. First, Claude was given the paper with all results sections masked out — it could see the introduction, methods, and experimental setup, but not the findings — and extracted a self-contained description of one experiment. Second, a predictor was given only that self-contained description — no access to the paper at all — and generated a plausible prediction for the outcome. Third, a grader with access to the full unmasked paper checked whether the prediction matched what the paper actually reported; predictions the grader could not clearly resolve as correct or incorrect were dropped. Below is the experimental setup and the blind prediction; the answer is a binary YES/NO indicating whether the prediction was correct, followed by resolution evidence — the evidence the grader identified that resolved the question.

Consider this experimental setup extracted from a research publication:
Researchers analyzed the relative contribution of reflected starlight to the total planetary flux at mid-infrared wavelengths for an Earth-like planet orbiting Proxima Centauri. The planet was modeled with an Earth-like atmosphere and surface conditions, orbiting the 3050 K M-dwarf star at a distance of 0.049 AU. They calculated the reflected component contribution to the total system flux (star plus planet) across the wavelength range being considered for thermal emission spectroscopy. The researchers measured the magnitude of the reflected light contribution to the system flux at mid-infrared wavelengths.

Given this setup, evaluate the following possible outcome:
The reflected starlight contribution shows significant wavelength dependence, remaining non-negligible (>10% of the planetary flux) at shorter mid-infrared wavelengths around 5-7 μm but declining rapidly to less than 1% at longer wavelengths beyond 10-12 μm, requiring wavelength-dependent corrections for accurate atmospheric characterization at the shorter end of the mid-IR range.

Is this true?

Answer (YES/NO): NO